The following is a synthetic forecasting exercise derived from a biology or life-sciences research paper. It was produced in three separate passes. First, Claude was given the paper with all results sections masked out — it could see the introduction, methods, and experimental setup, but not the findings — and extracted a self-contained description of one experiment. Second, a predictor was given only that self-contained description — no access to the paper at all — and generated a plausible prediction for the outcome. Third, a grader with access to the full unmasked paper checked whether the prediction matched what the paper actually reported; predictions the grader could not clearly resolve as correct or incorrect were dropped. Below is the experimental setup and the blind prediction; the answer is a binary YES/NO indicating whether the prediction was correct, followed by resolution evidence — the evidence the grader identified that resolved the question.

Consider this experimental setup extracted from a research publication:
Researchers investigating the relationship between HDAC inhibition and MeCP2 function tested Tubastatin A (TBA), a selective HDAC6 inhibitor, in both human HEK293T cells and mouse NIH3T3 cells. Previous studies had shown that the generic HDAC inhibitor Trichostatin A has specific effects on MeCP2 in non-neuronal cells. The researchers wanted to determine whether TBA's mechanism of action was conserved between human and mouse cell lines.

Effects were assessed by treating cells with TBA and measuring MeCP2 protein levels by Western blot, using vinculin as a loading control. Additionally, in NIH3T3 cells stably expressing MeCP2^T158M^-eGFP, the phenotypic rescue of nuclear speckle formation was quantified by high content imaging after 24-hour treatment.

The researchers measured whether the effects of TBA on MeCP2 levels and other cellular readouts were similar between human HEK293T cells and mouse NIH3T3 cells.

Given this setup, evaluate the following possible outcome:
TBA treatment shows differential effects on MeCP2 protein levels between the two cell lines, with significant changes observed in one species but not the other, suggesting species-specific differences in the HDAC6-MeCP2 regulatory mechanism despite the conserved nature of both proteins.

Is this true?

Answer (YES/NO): NO